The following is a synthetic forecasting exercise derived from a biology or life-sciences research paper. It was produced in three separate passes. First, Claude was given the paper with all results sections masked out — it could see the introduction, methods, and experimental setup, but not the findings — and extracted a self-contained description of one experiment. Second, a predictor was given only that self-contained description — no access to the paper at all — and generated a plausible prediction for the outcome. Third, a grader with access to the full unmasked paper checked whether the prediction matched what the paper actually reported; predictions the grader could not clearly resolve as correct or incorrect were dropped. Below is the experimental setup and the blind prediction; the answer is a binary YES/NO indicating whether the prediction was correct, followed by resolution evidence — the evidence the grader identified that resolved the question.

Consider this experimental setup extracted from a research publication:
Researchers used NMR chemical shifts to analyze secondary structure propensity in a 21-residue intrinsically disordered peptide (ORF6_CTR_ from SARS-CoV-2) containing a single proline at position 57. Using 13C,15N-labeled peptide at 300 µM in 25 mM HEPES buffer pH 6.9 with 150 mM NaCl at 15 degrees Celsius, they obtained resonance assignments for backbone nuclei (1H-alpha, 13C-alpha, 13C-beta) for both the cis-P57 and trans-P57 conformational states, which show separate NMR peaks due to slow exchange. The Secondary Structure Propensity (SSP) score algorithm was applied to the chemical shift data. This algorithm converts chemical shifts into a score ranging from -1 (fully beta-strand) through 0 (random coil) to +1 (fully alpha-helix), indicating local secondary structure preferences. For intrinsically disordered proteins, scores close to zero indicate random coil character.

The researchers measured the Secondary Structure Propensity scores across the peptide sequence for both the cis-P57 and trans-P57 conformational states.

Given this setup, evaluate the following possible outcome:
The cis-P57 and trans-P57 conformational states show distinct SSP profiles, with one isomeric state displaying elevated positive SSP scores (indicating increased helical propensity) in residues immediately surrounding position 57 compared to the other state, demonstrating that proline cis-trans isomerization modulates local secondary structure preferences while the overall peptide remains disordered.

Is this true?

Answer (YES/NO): NO